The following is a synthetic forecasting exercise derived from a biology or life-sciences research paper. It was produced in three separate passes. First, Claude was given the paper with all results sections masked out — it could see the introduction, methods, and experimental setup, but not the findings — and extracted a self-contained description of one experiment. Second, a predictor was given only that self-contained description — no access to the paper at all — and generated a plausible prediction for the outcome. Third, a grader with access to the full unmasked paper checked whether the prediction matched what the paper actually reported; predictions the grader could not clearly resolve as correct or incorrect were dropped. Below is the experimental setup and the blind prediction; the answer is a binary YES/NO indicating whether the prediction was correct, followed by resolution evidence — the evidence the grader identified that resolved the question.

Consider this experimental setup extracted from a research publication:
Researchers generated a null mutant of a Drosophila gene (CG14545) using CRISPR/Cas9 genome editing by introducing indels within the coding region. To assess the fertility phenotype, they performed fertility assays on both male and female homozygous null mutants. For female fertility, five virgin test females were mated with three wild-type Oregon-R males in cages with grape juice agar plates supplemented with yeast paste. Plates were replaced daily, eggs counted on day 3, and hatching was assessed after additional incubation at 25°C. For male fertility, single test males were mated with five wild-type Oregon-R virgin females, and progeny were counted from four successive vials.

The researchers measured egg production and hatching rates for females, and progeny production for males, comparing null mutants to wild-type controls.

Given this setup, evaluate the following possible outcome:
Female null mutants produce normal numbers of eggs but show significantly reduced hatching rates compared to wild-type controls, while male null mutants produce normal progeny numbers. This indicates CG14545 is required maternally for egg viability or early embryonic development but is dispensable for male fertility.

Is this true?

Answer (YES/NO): NO